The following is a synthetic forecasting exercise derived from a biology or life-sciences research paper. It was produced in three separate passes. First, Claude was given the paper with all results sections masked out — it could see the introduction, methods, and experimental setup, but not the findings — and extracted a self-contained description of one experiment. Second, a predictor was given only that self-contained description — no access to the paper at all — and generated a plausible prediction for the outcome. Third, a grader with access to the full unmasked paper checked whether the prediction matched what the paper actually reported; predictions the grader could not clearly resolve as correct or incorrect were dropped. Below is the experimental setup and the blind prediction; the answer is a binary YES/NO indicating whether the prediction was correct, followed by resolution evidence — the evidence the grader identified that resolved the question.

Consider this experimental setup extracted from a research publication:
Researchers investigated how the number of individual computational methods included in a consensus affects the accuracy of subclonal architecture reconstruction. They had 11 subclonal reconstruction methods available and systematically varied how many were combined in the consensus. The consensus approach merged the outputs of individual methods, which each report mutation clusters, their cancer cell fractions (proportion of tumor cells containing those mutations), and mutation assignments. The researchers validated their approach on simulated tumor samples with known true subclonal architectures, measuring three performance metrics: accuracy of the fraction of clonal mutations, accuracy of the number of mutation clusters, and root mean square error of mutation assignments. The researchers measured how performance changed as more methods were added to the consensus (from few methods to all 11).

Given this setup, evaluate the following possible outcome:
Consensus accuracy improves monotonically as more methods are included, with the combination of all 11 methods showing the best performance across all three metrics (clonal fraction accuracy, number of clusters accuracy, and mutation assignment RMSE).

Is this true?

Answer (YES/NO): YES